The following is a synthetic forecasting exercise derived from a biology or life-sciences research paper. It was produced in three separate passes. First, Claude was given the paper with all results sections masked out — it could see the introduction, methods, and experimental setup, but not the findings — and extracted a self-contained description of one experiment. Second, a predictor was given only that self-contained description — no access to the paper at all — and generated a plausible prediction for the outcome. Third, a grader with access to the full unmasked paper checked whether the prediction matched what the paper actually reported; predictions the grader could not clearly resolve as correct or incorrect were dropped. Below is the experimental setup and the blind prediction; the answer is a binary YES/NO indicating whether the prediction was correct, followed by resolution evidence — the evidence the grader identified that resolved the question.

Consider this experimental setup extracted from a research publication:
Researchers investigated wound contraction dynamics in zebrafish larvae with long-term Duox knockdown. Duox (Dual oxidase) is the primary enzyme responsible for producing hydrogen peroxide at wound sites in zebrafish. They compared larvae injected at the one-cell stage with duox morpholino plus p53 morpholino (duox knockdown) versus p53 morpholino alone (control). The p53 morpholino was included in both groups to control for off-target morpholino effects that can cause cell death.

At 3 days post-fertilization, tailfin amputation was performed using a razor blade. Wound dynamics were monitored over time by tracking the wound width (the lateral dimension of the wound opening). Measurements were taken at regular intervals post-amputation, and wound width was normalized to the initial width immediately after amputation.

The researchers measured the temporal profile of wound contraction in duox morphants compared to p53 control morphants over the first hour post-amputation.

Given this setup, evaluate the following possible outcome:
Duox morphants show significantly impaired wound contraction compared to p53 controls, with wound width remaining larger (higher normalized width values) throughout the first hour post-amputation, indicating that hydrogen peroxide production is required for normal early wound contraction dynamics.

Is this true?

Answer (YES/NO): NO